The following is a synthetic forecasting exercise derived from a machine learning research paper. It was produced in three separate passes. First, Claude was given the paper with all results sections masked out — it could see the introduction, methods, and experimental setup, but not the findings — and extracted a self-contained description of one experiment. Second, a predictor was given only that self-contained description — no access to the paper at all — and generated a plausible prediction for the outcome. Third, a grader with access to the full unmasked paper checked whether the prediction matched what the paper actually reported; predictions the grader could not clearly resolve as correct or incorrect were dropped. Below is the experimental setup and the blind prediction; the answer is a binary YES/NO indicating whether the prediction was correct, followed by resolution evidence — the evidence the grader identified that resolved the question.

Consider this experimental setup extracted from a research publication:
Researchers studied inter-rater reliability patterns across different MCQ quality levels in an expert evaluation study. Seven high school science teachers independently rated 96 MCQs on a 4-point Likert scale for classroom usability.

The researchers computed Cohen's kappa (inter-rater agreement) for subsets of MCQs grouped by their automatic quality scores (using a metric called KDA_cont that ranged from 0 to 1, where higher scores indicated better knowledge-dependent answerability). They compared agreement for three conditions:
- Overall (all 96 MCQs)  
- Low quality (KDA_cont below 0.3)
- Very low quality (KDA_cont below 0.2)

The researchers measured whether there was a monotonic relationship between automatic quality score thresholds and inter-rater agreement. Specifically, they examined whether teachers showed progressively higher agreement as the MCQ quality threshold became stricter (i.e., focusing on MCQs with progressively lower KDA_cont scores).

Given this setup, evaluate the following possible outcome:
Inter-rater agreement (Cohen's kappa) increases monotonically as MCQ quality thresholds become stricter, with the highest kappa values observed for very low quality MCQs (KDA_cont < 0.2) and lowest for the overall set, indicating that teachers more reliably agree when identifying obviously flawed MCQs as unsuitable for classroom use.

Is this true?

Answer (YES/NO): YES